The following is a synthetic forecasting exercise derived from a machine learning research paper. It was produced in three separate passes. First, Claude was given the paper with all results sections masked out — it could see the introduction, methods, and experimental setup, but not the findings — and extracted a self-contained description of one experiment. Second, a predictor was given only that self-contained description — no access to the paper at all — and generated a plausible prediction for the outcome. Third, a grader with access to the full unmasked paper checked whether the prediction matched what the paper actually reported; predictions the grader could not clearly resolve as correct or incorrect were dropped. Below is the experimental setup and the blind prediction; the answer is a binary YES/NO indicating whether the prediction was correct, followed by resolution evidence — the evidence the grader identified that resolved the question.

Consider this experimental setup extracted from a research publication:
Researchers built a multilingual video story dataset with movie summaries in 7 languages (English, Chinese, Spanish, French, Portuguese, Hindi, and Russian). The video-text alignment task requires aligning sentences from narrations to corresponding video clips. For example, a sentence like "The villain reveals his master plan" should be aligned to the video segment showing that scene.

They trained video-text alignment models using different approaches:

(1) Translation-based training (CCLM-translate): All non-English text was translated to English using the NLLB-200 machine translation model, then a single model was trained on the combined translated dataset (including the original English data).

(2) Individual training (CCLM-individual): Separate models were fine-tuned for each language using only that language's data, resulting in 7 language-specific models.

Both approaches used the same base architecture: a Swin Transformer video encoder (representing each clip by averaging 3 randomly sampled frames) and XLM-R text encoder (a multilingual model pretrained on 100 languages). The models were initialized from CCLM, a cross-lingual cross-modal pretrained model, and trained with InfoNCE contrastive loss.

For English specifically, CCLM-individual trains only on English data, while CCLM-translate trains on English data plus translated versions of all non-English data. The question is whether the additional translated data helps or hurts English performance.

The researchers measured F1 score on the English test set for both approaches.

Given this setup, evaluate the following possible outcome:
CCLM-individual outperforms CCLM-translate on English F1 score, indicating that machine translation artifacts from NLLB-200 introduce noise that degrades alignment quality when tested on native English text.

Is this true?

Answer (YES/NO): YES